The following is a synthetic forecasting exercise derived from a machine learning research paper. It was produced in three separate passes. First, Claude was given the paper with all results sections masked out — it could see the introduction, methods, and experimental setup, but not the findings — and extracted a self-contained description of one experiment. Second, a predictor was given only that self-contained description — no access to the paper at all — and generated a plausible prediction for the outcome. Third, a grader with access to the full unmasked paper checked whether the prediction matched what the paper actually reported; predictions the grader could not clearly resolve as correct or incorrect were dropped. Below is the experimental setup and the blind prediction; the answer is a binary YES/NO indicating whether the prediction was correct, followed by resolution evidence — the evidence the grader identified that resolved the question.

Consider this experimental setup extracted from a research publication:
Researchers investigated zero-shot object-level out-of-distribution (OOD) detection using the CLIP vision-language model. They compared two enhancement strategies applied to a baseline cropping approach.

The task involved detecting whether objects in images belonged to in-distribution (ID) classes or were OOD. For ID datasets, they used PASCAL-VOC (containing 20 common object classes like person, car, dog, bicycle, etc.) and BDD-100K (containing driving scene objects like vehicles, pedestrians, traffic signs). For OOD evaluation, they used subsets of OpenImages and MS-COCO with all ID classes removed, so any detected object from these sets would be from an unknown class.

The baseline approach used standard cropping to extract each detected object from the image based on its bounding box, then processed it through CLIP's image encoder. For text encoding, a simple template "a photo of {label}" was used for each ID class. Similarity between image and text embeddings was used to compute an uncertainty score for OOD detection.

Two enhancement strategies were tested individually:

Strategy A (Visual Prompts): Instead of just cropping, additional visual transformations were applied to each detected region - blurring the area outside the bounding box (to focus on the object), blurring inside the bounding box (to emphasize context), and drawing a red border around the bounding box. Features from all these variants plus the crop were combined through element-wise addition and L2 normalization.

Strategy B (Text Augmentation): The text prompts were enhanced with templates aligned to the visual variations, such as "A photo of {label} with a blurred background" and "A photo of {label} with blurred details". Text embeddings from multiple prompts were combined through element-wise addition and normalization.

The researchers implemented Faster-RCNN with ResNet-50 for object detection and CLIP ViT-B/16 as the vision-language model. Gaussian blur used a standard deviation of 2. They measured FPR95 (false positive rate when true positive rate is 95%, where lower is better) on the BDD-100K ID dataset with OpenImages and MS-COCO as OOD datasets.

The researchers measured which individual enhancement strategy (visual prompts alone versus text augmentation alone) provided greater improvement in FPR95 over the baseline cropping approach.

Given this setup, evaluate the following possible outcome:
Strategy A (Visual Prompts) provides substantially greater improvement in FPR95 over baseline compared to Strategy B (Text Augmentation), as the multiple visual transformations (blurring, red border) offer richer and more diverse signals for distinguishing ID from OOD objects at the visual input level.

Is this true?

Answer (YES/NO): YES